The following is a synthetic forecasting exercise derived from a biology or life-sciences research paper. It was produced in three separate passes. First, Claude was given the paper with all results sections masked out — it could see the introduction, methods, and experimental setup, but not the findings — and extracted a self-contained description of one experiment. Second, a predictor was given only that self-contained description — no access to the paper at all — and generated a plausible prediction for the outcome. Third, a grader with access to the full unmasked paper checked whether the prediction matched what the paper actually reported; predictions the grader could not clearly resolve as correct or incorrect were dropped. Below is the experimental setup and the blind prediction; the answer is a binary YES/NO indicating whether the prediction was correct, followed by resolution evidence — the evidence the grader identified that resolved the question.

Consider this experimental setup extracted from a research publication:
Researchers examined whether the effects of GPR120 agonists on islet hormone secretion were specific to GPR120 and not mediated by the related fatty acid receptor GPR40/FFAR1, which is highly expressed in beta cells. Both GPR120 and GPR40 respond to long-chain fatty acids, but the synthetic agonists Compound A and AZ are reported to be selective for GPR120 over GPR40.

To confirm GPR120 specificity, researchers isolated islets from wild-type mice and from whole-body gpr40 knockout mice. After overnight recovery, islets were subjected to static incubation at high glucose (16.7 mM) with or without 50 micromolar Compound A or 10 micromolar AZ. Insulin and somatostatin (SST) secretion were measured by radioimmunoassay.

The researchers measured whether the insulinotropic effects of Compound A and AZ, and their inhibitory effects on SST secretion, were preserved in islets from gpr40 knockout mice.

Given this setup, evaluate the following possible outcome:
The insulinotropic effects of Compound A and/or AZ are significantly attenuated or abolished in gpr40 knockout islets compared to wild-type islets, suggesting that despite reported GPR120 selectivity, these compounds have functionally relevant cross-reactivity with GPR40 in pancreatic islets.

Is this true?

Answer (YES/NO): NO